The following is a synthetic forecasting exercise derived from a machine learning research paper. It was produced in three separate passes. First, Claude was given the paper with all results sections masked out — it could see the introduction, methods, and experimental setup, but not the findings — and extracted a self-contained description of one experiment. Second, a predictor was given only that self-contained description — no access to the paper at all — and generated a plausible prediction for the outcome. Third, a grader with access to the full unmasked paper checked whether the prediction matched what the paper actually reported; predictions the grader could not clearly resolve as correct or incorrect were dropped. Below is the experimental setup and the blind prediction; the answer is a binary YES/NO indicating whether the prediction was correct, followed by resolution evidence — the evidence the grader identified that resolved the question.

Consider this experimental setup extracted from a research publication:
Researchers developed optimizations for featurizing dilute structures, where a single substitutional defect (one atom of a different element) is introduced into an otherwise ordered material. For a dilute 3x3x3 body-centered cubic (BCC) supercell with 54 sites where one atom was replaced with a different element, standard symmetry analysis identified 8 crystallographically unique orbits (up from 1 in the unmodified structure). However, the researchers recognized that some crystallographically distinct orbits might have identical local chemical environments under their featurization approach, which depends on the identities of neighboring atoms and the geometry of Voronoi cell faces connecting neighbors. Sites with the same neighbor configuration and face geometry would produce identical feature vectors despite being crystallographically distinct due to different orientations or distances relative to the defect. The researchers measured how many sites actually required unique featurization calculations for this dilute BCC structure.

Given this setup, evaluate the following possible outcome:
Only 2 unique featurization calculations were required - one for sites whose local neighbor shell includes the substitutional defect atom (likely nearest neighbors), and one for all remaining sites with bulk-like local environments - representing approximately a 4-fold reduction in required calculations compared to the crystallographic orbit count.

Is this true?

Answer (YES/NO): NO